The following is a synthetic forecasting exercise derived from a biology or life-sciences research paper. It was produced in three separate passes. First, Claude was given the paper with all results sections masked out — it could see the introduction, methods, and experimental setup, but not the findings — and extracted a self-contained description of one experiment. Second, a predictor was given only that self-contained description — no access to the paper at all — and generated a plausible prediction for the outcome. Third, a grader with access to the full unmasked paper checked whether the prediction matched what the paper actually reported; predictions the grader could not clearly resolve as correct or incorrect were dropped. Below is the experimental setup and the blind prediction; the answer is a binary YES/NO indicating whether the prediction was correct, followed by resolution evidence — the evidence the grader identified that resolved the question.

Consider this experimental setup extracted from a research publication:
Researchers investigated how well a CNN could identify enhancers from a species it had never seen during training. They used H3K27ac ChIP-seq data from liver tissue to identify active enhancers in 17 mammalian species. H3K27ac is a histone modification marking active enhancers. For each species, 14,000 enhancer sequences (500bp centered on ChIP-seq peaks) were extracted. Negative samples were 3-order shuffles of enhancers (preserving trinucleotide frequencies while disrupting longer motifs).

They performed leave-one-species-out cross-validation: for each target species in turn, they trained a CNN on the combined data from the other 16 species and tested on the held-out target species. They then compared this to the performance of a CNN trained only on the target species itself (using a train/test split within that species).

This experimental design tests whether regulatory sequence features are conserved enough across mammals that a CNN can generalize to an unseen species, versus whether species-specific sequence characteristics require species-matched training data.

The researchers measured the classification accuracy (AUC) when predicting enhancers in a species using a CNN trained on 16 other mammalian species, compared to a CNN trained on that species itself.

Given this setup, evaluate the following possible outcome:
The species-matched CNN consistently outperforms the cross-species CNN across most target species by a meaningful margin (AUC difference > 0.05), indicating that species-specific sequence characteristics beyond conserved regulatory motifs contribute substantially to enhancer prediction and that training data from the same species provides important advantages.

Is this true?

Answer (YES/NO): NO